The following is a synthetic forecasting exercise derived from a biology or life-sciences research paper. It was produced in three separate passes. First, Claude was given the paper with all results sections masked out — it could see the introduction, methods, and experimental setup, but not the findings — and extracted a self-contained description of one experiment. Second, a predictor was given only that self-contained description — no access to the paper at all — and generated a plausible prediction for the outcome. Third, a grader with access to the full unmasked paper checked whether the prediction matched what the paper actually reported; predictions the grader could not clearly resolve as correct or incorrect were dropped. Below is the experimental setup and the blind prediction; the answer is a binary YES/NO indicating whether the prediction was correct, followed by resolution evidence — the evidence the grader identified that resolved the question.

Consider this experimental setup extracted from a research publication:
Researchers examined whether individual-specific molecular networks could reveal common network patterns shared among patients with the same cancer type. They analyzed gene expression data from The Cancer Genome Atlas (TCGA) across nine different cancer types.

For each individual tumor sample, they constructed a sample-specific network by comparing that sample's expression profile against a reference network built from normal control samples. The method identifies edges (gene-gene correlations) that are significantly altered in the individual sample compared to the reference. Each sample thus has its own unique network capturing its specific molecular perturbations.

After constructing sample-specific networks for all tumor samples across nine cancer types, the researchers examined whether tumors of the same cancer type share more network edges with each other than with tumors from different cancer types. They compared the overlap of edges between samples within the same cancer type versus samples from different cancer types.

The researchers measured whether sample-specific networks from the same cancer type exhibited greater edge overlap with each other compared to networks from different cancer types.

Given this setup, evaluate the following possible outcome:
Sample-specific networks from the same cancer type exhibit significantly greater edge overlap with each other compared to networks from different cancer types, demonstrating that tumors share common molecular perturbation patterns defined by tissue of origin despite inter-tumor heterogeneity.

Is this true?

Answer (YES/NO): YES